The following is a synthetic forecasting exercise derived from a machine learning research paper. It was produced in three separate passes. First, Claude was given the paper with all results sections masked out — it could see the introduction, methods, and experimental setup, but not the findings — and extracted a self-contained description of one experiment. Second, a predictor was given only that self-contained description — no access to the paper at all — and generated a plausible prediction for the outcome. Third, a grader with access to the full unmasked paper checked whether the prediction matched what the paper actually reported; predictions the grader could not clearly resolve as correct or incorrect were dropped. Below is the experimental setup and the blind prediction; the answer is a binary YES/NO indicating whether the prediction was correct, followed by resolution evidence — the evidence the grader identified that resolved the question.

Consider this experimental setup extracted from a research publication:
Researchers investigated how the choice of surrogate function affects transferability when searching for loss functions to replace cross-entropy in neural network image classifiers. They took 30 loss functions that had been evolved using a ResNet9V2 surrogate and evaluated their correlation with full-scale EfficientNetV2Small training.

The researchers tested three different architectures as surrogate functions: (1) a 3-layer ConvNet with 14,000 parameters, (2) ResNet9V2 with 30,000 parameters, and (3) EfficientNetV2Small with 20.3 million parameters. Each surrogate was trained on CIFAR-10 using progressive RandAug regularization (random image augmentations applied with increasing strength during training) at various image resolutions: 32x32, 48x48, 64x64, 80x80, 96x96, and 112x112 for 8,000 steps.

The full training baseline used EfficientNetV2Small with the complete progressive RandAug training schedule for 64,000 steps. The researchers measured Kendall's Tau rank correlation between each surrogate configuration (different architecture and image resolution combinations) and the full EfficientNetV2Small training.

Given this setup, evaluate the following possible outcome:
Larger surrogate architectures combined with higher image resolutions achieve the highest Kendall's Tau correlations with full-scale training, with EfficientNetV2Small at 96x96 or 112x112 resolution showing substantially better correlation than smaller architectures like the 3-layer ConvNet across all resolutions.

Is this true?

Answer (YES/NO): NO